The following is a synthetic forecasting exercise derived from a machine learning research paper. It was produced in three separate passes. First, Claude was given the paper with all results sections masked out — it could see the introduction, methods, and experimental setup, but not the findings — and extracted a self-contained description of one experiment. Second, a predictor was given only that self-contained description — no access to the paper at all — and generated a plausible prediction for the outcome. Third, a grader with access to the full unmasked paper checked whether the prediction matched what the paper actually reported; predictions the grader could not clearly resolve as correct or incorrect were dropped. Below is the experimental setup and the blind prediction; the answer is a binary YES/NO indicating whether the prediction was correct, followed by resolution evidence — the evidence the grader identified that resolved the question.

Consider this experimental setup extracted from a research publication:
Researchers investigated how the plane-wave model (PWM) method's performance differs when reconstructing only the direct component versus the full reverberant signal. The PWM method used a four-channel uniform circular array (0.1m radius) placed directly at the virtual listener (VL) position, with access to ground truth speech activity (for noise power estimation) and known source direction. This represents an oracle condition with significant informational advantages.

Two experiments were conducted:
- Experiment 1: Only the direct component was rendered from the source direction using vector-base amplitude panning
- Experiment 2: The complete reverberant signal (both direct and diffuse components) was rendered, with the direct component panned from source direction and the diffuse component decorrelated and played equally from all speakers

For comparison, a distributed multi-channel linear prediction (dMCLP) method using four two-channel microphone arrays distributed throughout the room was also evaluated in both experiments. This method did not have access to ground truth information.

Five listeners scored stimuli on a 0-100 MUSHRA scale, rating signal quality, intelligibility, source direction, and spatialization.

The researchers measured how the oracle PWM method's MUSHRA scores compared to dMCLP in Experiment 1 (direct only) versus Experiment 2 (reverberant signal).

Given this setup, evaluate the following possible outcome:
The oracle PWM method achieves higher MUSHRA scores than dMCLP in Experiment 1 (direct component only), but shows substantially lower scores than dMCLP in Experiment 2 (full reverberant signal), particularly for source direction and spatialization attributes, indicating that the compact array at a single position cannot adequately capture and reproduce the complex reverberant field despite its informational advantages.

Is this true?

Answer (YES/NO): NO